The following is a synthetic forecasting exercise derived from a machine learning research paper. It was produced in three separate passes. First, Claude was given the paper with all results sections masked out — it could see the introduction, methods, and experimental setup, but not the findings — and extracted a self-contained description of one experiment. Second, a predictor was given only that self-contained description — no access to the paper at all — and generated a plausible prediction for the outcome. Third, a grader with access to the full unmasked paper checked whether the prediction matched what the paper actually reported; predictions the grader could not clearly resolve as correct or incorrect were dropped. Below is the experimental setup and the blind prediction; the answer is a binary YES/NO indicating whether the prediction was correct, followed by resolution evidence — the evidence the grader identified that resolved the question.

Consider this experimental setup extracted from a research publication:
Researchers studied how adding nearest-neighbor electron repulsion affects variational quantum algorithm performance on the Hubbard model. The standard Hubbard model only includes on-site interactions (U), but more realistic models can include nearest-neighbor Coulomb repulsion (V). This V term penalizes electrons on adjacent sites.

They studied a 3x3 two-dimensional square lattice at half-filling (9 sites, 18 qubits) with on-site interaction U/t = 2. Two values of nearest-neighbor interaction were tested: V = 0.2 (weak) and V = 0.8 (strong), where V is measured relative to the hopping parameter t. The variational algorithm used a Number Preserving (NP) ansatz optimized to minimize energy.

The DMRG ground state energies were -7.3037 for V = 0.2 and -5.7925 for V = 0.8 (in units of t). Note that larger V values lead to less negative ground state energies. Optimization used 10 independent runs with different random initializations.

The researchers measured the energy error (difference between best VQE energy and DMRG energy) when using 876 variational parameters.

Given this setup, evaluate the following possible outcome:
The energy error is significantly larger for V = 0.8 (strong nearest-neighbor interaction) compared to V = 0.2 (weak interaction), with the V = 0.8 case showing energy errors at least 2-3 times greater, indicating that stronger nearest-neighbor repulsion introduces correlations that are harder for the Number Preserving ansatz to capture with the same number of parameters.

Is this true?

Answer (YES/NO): NO